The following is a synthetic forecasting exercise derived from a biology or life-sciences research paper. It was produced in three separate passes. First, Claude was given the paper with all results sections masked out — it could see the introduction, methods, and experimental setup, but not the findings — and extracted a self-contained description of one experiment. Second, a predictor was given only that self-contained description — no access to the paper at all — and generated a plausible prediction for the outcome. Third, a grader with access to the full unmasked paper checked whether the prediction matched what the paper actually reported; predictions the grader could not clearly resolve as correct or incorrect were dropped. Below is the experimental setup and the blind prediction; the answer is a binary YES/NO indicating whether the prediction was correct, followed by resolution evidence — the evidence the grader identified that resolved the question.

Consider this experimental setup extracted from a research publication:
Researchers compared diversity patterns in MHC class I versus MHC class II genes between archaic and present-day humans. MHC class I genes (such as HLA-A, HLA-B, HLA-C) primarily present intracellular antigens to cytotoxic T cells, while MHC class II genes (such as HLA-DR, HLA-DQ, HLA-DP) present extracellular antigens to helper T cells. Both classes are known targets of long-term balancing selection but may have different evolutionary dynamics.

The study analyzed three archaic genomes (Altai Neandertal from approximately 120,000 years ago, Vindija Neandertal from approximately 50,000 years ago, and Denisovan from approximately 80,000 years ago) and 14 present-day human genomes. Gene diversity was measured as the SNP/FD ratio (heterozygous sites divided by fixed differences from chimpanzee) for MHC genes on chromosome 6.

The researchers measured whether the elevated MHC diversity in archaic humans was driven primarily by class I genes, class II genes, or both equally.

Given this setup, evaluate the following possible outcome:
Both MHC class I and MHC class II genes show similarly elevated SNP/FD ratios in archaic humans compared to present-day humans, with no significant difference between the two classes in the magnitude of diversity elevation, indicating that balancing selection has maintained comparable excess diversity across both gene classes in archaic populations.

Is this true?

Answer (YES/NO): NO